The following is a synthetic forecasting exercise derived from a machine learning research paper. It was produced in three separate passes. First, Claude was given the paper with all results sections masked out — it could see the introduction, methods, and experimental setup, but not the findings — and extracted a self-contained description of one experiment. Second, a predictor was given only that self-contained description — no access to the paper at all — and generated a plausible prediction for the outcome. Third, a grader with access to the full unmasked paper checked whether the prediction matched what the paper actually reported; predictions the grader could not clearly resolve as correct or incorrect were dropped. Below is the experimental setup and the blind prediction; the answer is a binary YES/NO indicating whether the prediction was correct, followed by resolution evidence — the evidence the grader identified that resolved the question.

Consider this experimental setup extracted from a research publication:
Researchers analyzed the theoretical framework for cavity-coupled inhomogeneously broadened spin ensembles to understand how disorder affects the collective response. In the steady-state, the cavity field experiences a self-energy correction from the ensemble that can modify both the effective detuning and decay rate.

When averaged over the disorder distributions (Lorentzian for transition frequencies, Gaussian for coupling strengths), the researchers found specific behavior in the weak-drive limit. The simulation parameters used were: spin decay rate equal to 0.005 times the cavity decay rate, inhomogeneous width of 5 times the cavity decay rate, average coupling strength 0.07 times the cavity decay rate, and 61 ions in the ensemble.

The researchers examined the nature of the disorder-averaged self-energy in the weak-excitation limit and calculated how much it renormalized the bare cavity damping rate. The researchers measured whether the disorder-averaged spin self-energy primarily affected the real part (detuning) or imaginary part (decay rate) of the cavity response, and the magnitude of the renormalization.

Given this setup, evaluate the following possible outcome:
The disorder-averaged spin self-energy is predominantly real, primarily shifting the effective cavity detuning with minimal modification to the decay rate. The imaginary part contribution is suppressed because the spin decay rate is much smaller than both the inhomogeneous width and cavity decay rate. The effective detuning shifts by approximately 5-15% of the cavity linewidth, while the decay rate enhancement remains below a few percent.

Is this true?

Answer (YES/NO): NO